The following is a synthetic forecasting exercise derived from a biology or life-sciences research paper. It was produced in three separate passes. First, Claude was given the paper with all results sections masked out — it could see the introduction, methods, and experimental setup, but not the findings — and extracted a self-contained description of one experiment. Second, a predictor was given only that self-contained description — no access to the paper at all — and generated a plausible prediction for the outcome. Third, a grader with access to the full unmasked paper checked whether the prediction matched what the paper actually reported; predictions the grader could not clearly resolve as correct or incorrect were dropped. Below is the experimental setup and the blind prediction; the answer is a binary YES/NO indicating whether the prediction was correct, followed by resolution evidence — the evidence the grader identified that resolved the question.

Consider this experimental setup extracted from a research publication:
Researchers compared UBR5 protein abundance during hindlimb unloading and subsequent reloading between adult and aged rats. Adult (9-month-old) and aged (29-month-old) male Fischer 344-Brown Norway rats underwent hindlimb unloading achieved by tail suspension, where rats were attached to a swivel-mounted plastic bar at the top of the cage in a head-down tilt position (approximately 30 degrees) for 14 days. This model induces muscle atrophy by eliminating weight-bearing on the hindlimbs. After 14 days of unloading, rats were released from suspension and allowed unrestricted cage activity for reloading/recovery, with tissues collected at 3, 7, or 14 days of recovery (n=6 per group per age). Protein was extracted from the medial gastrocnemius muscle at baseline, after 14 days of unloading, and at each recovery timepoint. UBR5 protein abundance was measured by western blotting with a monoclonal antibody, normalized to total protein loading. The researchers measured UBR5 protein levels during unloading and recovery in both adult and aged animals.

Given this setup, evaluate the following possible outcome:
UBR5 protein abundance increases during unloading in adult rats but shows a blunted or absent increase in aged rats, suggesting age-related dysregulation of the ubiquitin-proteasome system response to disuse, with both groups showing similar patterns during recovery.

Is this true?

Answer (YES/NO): NO